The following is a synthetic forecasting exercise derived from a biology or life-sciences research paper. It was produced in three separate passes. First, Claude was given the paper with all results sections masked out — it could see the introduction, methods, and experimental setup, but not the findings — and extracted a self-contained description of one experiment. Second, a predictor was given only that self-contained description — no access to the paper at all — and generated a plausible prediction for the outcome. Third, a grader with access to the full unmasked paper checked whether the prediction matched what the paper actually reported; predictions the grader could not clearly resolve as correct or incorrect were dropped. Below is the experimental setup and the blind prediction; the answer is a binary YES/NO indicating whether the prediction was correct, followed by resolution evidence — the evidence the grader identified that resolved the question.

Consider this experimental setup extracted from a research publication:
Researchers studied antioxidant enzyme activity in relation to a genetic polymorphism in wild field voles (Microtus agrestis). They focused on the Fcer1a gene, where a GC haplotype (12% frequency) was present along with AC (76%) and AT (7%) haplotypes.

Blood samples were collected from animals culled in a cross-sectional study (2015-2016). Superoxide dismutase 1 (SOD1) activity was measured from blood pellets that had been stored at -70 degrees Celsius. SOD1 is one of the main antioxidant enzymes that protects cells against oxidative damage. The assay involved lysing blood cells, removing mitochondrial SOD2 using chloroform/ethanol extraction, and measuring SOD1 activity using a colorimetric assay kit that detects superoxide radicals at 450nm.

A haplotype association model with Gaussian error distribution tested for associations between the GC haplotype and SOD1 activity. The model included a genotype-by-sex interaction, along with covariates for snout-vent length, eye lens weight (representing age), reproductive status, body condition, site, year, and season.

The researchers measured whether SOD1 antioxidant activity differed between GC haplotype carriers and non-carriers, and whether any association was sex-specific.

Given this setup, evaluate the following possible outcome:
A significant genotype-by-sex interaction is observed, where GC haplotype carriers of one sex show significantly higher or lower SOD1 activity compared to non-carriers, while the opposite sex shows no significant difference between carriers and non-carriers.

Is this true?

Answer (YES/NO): NO